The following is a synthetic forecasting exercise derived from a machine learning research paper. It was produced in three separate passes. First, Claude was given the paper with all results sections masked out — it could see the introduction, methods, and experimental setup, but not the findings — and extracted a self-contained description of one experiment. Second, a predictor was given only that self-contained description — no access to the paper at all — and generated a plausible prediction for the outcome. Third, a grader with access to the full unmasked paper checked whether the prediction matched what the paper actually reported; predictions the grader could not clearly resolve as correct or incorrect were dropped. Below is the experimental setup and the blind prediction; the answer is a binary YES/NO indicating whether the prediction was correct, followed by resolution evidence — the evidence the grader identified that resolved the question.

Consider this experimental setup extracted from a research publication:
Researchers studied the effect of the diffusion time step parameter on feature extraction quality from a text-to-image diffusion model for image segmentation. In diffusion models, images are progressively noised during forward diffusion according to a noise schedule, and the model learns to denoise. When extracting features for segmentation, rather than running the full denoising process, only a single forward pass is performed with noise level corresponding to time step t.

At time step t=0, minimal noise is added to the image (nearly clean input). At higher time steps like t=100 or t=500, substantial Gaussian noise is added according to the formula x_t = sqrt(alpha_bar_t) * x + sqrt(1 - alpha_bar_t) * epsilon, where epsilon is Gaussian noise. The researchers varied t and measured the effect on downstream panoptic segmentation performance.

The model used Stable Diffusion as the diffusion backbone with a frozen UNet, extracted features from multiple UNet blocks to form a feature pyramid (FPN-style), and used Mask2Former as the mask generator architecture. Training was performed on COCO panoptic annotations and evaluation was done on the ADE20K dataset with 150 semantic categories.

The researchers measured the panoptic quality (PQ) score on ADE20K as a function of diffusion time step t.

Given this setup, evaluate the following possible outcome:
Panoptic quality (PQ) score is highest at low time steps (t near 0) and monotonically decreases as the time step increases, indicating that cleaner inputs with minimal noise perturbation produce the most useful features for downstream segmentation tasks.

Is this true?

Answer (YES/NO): YES